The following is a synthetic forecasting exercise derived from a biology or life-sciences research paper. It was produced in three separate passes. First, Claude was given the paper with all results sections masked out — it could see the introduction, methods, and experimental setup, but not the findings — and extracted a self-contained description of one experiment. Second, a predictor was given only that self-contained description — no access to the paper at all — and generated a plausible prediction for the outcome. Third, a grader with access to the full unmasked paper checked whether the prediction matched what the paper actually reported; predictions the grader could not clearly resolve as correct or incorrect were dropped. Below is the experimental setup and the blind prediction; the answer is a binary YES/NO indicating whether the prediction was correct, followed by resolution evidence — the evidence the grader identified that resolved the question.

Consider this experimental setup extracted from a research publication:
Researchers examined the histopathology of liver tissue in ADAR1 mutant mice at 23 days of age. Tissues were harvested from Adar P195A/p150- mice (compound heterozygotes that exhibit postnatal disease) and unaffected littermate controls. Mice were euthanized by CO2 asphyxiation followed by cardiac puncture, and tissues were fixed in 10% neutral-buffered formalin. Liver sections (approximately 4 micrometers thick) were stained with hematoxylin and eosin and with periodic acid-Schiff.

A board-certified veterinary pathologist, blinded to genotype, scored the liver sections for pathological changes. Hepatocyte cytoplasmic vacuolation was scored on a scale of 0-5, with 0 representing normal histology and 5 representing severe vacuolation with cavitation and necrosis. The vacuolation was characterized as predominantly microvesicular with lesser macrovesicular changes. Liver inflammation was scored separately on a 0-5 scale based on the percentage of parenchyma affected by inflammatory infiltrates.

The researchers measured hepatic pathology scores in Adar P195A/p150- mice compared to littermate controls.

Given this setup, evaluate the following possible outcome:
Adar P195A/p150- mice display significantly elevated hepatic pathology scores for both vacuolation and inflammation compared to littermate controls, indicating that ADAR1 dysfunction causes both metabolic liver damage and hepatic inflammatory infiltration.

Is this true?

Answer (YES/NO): NO